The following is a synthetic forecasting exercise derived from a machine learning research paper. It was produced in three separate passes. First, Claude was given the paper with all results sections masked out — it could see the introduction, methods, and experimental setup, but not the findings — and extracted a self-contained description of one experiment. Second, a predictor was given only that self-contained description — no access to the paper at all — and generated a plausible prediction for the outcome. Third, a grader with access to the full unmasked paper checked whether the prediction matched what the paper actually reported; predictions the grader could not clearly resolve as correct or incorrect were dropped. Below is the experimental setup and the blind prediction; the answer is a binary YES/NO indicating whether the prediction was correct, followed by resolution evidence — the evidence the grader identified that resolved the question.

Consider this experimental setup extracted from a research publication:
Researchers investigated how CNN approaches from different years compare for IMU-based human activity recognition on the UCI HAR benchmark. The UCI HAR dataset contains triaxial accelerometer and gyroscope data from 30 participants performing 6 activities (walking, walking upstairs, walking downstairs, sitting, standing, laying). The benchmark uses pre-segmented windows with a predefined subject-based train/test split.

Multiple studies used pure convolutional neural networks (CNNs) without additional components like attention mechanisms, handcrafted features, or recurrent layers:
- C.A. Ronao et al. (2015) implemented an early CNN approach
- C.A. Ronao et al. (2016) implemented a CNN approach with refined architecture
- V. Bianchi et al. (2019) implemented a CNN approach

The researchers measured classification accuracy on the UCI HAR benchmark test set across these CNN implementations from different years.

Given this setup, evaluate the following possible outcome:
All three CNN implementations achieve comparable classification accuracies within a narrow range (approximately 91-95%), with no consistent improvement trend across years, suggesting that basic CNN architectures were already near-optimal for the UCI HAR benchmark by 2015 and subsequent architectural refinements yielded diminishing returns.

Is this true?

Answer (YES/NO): NO